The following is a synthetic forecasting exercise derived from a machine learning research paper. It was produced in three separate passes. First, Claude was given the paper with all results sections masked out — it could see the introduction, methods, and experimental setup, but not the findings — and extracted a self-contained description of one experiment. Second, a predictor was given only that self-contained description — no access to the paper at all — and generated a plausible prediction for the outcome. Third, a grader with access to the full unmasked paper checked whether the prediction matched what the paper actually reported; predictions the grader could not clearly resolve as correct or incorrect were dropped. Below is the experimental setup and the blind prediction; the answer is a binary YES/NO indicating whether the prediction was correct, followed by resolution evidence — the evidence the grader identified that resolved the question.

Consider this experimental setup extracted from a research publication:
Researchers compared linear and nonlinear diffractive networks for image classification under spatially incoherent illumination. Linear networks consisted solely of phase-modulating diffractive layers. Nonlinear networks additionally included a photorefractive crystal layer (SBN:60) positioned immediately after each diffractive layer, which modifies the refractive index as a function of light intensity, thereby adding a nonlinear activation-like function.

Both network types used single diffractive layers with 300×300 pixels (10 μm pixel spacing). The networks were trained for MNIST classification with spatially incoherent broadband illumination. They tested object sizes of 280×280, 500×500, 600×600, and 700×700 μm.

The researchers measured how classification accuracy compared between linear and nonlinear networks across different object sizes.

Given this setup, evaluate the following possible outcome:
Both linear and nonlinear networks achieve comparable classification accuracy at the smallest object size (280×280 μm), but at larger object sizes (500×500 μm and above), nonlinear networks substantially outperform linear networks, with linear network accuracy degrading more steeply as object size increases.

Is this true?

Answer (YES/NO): NO